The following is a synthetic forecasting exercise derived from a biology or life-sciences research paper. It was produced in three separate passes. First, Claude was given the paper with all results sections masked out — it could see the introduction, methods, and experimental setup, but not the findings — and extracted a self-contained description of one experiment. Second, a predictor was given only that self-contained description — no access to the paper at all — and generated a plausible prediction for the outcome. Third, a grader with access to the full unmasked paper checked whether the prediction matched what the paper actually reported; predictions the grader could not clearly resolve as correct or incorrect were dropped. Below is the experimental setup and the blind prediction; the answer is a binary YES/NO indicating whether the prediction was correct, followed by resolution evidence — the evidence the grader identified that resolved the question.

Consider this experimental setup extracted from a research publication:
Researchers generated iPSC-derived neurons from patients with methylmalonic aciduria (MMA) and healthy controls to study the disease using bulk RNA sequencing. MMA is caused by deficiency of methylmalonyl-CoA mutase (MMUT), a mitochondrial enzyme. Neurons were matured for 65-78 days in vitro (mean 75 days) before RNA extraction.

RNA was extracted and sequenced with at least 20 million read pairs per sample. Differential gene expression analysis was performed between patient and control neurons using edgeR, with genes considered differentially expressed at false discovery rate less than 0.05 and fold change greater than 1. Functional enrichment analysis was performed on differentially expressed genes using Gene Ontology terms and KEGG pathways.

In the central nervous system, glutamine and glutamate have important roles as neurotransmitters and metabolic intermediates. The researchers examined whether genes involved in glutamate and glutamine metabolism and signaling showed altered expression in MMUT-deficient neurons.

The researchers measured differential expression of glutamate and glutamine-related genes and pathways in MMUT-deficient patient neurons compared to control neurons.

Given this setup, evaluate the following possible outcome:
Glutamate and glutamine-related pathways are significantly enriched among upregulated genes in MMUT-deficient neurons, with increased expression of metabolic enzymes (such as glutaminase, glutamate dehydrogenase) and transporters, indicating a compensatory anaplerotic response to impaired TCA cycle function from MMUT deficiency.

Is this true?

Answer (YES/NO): NO